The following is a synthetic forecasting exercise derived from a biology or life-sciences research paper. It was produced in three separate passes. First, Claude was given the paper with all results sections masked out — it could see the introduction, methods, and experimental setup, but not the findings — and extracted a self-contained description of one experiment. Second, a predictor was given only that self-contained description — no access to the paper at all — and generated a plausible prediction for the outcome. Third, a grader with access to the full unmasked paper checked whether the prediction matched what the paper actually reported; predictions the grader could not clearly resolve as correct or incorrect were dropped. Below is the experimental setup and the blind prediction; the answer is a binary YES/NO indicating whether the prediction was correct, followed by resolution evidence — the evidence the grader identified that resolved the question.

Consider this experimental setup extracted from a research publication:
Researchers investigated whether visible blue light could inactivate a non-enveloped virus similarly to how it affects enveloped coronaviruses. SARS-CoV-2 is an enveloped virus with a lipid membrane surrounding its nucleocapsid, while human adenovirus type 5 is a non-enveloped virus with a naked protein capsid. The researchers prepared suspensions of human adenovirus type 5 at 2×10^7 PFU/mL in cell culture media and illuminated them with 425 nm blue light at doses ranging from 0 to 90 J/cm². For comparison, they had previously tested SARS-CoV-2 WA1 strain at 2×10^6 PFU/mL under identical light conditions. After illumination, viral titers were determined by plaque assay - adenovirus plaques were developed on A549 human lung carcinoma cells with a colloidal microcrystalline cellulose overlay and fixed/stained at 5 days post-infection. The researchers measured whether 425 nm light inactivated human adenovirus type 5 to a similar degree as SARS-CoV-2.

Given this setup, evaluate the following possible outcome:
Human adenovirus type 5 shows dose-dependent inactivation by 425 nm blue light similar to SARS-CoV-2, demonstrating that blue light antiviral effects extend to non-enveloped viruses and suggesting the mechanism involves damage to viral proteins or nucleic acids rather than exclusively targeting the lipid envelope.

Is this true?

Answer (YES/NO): NO